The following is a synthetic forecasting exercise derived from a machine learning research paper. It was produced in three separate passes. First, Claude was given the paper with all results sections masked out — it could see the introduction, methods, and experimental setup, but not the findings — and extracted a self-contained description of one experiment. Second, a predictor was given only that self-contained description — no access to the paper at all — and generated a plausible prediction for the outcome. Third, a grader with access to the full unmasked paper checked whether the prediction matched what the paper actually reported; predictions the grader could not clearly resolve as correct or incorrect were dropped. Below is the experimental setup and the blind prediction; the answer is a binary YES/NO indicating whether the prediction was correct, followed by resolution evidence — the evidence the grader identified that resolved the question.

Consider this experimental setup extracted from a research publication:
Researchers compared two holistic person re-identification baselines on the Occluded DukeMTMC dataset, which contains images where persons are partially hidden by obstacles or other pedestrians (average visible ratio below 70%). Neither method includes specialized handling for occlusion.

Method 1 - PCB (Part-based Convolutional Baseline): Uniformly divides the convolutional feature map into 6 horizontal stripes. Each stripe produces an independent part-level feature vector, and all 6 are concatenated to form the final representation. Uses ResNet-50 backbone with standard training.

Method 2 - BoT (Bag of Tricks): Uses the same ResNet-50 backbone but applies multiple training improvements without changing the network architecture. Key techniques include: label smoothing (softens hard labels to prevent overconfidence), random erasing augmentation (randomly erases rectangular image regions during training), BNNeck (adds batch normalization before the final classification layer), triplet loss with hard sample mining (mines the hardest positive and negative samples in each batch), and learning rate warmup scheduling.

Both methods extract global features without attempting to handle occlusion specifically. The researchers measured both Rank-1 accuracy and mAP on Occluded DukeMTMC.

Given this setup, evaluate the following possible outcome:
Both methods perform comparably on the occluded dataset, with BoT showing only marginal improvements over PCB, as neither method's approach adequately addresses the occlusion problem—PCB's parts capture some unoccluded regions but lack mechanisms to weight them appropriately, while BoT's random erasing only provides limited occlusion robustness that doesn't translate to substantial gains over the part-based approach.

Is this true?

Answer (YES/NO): NO